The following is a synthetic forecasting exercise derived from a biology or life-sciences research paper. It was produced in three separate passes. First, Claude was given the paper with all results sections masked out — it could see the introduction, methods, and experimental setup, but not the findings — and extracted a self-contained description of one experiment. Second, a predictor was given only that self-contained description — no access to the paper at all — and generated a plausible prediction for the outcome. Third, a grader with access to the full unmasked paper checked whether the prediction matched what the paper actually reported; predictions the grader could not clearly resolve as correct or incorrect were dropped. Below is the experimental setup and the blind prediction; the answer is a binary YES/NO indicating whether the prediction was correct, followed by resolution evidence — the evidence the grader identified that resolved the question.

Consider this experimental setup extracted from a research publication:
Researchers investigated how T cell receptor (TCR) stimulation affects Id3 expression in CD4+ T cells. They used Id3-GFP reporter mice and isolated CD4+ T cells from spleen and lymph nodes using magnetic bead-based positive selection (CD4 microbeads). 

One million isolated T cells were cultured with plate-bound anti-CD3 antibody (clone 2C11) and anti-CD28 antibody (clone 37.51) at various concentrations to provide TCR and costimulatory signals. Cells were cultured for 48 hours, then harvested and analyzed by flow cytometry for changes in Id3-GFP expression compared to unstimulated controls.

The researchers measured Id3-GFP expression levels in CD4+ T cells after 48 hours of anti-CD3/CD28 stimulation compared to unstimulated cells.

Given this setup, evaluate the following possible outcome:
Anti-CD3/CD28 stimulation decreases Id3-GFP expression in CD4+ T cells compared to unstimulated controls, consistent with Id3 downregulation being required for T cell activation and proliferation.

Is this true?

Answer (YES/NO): YES